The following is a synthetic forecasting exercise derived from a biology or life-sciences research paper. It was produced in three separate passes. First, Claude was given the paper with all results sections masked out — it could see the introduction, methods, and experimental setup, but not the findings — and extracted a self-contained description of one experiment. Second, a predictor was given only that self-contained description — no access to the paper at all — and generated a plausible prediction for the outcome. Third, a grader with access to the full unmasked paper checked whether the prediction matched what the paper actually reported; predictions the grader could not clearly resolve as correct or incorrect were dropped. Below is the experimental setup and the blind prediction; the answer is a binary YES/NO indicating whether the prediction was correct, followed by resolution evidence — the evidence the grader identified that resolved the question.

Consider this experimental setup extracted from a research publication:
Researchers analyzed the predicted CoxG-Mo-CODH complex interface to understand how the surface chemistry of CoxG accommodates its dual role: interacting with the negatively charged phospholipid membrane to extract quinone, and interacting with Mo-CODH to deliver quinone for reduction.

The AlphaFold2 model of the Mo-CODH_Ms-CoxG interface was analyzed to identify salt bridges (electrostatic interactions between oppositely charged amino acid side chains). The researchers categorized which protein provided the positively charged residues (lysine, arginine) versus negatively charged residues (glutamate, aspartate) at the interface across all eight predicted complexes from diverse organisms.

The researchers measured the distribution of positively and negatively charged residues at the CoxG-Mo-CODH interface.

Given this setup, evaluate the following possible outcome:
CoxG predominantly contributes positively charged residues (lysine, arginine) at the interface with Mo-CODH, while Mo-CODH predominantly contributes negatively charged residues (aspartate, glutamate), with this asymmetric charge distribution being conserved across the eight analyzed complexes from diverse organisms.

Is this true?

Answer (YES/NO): YES